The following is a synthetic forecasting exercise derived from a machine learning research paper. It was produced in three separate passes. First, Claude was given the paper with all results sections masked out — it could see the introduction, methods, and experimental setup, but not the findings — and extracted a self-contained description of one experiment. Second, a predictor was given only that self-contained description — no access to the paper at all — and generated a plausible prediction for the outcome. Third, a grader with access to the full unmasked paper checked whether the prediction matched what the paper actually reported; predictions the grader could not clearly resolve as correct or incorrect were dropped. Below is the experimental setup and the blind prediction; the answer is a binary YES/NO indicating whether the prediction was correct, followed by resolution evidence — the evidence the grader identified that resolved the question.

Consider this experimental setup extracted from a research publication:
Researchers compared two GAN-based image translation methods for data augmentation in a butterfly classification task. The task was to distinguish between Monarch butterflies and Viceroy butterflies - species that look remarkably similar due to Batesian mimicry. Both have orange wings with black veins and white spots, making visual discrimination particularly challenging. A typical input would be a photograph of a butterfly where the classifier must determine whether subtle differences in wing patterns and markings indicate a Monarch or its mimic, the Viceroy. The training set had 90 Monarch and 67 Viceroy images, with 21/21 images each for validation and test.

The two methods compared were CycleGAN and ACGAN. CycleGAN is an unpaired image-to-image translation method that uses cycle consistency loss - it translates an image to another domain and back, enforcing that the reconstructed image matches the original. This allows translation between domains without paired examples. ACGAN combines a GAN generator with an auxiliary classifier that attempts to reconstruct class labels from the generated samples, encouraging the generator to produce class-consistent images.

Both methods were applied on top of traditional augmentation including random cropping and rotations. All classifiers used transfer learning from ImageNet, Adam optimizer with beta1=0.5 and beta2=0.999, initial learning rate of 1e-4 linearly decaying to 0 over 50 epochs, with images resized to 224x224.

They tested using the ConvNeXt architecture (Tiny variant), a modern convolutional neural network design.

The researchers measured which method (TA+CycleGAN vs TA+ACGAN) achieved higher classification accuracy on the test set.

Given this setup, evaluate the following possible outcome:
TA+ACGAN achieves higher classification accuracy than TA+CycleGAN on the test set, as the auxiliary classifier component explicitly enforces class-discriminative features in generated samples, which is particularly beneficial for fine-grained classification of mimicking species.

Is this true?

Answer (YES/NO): YES